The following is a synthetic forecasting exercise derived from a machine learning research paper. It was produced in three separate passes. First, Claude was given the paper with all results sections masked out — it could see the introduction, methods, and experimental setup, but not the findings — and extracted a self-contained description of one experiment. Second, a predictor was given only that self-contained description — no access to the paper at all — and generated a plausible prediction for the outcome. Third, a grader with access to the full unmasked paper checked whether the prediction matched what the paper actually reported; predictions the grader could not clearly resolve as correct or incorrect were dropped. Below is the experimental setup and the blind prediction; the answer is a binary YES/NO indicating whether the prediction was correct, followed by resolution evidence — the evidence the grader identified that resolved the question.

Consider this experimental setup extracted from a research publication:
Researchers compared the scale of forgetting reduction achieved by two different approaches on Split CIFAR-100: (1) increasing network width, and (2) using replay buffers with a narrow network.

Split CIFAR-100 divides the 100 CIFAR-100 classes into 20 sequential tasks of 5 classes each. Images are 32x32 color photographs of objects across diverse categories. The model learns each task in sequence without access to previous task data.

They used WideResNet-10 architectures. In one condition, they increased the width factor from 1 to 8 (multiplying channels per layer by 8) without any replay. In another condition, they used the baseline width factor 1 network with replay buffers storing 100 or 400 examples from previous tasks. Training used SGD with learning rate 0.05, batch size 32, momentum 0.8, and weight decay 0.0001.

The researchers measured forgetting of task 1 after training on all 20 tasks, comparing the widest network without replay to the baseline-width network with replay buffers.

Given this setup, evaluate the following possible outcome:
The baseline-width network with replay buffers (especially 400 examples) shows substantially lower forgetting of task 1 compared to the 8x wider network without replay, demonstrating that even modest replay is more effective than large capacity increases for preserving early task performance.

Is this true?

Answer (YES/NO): NO